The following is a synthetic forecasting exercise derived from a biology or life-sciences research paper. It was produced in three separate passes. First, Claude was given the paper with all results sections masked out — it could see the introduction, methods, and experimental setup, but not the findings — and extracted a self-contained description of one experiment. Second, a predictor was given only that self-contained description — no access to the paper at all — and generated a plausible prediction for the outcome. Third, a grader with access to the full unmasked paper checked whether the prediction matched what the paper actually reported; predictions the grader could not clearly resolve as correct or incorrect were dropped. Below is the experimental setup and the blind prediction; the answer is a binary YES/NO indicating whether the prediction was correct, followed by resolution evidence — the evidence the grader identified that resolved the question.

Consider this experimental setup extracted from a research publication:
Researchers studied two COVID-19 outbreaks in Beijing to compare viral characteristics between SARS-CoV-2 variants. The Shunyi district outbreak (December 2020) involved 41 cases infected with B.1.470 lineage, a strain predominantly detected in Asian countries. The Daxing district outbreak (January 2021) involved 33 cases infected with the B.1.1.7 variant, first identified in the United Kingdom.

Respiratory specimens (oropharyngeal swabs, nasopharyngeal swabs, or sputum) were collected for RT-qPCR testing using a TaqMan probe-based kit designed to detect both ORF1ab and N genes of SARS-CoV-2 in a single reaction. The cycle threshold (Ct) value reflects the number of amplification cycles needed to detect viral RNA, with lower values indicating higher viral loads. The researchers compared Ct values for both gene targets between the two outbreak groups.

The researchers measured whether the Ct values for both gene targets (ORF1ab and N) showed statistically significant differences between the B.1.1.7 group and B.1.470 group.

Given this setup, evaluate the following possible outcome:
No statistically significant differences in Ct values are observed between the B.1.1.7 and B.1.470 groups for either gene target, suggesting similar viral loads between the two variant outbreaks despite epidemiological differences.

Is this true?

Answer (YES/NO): NO